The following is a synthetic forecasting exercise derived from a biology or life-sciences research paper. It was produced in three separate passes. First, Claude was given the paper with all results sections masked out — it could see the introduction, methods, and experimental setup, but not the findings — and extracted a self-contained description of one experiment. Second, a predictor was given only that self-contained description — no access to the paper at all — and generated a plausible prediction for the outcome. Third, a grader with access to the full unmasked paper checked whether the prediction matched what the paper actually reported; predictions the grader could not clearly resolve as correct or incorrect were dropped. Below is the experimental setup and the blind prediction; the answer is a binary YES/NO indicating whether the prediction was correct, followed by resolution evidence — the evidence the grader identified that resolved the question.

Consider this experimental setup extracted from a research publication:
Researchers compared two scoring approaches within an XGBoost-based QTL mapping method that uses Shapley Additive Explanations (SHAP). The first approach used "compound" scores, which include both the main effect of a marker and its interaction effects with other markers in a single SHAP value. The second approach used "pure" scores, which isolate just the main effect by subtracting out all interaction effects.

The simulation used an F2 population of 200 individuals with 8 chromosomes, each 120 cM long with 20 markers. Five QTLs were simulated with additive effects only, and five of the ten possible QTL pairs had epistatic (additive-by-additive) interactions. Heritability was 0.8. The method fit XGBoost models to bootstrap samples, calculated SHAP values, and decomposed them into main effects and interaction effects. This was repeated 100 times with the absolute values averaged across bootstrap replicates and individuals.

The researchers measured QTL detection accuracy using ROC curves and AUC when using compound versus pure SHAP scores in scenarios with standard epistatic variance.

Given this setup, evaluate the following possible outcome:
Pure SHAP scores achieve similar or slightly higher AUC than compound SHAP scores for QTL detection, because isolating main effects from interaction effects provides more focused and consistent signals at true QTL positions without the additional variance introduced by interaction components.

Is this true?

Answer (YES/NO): YES